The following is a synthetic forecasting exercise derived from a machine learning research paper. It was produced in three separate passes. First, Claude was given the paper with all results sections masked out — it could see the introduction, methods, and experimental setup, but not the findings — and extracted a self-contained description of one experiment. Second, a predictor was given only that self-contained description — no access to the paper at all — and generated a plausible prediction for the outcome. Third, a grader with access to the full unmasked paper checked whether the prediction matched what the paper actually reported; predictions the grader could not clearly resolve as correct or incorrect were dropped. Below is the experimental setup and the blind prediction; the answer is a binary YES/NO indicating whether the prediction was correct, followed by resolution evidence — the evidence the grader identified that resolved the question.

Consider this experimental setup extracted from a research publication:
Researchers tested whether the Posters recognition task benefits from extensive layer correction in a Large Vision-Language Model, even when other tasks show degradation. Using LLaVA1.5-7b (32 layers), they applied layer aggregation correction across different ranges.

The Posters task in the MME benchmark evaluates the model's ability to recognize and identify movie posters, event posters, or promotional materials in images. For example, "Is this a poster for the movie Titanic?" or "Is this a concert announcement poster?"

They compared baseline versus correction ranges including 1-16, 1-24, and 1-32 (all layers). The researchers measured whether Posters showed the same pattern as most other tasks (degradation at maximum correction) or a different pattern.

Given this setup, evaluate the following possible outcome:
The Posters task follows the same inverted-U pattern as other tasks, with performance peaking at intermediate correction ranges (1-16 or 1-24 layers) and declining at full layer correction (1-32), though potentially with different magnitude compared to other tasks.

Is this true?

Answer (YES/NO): NO